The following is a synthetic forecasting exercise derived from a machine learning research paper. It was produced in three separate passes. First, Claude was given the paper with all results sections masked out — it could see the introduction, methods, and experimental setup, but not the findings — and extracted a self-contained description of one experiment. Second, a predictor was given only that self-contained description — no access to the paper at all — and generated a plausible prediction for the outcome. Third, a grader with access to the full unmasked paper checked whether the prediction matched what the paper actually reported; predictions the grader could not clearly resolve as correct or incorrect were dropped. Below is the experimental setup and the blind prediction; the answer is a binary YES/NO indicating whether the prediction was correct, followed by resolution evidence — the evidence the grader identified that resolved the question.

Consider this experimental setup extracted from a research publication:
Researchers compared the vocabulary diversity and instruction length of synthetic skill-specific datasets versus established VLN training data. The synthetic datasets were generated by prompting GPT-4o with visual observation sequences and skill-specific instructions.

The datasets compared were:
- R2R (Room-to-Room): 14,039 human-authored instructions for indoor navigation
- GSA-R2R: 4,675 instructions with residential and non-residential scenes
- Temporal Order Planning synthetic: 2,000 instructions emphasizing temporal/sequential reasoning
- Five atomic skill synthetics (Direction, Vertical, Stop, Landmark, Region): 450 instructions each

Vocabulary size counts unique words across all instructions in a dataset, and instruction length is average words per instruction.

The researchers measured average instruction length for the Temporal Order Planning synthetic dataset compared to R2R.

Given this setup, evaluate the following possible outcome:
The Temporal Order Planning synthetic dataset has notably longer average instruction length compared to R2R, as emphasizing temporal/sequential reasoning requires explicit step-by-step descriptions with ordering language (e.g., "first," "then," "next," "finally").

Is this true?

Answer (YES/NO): YES